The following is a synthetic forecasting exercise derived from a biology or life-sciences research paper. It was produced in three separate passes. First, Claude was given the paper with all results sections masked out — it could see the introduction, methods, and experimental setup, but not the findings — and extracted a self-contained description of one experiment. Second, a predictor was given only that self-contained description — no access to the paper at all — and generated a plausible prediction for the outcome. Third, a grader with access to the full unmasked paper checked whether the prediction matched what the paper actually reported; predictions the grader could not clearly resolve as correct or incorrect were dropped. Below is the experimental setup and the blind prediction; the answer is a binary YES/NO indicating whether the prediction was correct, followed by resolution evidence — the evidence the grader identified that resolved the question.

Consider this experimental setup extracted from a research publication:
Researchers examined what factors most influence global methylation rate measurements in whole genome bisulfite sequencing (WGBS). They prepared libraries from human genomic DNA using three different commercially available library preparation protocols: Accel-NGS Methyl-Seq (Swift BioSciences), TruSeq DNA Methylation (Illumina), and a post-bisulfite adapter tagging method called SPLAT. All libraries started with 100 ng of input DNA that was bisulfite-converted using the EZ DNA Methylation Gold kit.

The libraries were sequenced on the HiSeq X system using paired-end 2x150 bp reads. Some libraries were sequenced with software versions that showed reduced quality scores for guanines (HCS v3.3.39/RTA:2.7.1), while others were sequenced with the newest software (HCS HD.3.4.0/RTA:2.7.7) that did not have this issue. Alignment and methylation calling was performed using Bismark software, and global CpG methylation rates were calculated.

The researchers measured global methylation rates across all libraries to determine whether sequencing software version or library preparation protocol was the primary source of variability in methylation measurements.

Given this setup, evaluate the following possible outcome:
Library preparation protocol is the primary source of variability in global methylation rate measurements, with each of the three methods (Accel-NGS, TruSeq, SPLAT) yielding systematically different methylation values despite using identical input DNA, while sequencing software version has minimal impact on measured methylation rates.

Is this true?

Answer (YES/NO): YES